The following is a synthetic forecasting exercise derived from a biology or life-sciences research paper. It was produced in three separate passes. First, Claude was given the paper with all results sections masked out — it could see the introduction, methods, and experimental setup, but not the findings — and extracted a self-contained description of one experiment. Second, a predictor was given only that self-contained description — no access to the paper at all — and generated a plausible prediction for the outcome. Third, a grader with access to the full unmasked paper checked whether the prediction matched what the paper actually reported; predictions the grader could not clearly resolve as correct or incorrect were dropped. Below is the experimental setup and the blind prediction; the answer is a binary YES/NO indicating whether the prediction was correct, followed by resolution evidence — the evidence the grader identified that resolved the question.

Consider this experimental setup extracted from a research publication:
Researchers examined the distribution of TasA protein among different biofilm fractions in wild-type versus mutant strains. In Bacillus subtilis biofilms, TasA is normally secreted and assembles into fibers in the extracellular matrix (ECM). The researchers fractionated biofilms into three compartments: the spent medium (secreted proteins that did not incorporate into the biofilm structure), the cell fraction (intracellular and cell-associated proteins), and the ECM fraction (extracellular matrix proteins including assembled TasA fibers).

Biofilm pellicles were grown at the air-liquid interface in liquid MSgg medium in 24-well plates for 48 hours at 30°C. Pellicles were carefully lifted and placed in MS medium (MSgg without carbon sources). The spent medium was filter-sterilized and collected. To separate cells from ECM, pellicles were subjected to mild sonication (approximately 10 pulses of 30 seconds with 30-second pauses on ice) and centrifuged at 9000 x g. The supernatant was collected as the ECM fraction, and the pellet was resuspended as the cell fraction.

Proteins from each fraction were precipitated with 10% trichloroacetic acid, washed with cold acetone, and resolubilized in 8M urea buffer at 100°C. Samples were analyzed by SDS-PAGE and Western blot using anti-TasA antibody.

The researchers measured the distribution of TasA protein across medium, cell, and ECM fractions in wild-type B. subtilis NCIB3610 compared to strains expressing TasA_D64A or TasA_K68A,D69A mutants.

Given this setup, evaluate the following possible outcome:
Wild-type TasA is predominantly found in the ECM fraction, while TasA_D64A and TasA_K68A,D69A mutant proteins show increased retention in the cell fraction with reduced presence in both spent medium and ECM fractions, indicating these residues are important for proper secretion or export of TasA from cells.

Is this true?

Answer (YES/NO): NO